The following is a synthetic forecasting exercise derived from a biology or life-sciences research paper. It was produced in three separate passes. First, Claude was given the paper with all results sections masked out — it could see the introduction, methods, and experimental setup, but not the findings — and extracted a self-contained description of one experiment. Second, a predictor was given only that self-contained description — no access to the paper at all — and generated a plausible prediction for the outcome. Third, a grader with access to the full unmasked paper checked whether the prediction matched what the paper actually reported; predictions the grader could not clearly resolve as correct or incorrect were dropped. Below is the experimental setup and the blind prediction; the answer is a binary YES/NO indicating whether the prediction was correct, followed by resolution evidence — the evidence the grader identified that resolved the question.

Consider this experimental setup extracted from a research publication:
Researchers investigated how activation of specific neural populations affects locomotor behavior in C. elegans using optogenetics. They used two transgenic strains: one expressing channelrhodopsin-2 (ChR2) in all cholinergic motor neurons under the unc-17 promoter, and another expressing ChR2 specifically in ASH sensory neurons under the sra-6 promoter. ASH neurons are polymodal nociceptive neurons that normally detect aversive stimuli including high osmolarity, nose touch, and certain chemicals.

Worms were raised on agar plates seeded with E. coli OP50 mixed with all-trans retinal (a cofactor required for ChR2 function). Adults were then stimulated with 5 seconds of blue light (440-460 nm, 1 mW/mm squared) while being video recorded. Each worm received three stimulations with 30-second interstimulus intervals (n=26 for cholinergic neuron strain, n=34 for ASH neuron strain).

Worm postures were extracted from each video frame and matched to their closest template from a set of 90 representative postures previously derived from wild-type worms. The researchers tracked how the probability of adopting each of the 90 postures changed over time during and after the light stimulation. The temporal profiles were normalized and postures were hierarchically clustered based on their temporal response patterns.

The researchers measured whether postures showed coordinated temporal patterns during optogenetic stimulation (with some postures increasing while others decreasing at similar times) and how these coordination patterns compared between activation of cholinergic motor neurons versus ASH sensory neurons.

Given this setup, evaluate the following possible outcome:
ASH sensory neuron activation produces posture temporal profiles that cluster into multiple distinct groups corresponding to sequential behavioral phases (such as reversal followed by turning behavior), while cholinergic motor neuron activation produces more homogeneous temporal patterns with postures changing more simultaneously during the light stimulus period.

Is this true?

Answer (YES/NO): YES